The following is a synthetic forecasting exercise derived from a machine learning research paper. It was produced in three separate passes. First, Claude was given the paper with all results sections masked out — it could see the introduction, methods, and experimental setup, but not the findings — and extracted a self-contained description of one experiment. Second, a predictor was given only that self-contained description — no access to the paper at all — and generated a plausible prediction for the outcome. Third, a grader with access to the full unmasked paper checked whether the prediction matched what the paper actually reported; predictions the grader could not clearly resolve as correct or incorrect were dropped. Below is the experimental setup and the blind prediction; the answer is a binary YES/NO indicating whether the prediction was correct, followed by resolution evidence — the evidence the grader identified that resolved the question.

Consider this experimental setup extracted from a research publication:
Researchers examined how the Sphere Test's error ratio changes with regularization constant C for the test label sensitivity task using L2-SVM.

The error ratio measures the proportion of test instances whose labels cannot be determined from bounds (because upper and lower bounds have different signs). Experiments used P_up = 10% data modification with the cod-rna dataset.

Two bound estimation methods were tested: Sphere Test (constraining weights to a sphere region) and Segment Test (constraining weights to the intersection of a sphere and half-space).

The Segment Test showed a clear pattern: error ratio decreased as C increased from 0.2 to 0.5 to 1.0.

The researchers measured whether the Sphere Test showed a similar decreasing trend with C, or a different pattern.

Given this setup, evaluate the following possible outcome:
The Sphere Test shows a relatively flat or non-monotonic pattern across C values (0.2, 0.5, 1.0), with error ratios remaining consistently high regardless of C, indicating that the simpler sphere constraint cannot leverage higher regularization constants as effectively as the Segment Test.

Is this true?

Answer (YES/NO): YES